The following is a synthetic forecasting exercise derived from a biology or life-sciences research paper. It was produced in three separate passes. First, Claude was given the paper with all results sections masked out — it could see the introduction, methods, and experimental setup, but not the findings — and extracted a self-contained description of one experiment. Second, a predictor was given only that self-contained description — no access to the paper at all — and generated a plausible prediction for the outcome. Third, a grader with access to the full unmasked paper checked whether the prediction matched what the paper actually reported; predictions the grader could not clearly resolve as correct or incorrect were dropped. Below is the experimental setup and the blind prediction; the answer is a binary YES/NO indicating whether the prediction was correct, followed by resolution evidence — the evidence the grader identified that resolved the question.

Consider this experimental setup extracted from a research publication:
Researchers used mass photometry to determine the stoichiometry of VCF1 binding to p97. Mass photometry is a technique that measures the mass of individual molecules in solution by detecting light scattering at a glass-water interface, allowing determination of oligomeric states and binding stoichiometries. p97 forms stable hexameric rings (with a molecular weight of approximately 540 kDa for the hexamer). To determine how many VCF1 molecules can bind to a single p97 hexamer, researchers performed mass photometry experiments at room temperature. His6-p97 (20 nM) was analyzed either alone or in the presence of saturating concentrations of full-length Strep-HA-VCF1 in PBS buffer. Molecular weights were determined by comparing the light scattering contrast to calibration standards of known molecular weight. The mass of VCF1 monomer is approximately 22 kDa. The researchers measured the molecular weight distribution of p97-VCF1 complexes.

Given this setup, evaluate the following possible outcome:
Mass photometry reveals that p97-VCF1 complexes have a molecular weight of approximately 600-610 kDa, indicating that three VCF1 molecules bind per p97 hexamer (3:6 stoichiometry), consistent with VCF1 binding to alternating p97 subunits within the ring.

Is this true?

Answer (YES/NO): NO